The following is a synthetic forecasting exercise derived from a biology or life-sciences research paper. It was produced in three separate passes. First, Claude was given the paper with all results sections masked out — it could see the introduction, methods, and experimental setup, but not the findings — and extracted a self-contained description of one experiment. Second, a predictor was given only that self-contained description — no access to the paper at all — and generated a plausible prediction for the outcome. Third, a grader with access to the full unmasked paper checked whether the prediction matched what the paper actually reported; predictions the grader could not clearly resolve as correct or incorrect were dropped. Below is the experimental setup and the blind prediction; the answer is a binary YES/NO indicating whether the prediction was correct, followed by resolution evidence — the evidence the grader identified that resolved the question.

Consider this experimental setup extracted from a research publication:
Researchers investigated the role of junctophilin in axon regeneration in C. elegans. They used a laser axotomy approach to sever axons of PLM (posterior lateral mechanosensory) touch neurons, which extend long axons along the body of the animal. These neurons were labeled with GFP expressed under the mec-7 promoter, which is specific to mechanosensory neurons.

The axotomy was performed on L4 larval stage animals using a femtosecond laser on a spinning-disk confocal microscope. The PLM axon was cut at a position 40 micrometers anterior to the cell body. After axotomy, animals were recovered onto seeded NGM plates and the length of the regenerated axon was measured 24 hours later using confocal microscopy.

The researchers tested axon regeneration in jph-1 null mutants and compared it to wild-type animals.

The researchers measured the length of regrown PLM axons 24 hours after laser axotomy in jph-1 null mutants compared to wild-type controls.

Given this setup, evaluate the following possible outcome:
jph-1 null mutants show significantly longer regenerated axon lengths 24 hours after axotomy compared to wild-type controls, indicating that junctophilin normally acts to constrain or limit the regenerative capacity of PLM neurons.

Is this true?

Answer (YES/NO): NO